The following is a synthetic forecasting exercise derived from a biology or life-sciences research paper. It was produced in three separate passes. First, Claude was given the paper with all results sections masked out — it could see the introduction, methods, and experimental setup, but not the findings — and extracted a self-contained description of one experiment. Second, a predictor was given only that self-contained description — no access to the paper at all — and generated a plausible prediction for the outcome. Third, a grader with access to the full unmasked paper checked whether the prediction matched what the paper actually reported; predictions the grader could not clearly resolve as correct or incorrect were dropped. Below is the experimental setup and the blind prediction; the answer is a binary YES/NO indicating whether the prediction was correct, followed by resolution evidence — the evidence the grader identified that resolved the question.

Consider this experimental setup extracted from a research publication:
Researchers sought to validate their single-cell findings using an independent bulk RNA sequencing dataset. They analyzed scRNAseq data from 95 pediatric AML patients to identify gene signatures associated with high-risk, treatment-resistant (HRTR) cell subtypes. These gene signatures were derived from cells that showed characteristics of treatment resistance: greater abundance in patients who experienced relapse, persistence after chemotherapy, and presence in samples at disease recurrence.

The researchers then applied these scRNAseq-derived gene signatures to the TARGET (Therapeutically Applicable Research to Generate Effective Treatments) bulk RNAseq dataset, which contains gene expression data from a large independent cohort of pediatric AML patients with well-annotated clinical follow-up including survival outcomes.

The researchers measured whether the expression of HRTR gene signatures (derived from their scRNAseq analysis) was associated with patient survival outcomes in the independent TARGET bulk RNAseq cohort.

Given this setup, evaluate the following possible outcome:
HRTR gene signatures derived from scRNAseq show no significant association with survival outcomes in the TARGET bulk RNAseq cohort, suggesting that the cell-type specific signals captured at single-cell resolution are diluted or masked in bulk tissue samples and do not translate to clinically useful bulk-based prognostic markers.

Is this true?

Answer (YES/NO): NO